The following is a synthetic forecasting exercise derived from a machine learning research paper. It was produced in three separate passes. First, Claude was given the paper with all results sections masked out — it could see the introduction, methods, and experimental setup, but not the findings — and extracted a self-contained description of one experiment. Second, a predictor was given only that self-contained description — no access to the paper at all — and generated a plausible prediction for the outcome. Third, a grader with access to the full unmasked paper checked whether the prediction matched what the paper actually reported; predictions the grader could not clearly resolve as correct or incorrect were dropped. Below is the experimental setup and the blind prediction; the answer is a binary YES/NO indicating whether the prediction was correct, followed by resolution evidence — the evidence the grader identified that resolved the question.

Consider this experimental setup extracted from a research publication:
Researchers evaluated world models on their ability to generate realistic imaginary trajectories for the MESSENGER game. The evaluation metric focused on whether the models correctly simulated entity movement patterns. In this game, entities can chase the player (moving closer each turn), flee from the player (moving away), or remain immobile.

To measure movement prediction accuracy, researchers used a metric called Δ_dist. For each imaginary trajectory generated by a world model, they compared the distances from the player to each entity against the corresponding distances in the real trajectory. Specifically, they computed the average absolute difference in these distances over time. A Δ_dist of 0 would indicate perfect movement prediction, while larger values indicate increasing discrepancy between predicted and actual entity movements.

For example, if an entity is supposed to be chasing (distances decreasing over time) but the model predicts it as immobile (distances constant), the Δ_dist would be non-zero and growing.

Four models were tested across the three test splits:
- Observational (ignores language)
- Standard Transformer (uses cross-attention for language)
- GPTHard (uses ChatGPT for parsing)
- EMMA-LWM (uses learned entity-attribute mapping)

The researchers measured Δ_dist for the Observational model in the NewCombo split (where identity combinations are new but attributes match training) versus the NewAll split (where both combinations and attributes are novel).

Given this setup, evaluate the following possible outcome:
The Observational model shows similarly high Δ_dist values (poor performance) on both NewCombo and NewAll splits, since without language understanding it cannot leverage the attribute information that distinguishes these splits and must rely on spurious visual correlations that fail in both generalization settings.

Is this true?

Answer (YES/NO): NO